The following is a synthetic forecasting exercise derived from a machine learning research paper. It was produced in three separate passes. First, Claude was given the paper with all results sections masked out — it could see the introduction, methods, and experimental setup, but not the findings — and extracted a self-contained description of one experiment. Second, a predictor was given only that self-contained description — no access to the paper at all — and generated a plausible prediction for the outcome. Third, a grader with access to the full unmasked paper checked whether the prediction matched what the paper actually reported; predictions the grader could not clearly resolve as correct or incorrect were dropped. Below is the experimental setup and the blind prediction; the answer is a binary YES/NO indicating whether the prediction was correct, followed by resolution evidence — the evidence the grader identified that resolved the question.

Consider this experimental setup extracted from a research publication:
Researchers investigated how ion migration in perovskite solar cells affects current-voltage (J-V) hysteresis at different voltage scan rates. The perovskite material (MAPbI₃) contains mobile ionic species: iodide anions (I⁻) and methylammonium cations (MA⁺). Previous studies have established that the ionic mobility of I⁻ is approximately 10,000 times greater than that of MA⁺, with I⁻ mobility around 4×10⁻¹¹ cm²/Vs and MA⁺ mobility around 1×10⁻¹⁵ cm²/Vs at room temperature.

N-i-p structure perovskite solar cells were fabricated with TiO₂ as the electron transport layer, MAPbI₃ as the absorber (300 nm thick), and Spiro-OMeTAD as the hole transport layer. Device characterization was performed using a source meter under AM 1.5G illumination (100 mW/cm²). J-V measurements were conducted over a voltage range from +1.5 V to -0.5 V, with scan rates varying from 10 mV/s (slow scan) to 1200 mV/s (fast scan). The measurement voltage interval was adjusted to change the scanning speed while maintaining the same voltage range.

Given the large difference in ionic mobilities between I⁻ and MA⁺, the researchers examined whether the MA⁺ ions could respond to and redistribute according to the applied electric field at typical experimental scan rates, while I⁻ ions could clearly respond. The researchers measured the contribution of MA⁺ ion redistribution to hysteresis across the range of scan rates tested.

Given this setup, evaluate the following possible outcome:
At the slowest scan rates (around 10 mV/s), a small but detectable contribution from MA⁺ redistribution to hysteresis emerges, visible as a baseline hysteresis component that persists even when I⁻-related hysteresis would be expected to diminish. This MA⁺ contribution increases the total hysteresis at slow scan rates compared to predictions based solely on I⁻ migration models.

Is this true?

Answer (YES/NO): NO